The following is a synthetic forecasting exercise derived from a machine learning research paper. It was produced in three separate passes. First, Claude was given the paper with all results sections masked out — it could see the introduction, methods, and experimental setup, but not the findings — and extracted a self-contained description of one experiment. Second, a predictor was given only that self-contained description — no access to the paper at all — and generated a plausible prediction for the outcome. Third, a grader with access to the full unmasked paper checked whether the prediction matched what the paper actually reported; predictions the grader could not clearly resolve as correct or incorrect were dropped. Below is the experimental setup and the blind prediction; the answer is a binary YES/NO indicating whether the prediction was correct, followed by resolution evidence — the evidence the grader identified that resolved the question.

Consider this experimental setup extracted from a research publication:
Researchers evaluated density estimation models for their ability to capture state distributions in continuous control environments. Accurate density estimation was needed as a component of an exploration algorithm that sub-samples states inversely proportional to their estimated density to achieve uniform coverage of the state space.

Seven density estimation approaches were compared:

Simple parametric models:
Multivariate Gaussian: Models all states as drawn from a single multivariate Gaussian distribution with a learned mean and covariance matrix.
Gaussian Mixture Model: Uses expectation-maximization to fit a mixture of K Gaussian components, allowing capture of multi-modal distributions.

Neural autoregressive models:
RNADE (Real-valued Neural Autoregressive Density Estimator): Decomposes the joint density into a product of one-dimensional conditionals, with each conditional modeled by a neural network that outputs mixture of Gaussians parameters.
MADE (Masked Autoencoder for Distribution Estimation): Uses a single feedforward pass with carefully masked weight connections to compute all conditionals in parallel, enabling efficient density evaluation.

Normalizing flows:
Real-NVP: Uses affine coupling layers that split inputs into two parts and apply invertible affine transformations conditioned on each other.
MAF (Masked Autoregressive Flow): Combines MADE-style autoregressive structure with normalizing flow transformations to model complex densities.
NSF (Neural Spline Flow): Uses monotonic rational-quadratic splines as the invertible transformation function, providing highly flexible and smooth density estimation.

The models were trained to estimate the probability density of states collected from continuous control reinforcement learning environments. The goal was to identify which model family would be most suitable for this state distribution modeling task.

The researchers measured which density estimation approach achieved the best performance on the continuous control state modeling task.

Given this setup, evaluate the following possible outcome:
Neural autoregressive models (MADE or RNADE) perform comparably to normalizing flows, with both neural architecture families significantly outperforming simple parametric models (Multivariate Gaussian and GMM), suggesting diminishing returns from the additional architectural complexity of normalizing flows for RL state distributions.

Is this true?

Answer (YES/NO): NO